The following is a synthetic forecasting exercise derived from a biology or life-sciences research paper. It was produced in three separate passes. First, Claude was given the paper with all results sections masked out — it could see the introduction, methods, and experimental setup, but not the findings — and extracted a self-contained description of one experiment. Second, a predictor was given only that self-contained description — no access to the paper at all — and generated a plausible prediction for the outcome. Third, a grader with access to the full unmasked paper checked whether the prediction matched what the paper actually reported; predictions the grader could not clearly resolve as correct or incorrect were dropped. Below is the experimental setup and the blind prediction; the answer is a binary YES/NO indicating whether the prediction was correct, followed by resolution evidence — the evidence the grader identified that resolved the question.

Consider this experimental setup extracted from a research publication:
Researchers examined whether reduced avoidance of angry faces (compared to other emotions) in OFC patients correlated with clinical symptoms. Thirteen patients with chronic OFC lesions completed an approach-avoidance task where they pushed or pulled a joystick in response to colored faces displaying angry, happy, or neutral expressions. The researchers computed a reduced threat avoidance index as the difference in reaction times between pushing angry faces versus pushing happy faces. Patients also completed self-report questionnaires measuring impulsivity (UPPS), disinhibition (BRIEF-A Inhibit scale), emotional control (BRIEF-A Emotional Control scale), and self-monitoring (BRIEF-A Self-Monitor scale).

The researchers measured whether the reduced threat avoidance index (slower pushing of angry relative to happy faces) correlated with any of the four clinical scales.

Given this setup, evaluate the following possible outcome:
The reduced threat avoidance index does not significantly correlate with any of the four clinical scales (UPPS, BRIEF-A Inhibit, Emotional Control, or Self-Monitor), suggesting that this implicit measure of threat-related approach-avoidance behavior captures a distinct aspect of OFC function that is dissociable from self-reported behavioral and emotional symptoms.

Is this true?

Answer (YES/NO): YES